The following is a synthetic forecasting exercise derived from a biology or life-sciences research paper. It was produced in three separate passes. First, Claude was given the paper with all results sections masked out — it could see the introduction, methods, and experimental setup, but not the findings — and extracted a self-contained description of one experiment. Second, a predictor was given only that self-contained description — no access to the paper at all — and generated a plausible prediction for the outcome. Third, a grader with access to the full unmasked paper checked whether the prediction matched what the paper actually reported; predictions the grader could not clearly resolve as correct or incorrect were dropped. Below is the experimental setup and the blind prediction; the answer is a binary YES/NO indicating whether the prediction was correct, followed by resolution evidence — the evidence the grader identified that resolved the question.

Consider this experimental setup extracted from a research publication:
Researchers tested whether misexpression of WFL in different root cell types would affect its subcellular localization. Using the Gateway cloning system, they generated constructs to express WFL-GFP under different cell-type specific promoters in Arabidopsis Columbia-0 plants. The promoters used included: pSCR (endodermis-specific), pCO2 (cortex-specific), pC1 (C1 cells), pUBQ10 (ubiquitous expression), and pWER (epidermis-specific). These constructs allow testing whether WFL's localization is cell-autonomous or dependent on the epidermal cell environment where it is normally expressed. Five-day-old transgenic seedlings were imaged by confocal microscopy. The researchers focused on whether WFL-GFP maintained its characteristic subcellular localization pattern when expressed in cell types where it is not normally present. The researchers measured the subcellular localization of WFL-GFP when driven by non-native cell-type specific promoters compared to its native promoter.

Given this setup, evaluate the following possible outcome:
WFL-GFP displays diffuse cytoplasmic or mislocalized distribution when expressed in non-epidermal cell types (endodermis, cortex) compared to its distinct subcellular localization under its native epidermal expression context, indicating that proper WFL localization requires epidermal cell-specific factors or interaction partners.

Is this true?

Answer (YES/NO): NO